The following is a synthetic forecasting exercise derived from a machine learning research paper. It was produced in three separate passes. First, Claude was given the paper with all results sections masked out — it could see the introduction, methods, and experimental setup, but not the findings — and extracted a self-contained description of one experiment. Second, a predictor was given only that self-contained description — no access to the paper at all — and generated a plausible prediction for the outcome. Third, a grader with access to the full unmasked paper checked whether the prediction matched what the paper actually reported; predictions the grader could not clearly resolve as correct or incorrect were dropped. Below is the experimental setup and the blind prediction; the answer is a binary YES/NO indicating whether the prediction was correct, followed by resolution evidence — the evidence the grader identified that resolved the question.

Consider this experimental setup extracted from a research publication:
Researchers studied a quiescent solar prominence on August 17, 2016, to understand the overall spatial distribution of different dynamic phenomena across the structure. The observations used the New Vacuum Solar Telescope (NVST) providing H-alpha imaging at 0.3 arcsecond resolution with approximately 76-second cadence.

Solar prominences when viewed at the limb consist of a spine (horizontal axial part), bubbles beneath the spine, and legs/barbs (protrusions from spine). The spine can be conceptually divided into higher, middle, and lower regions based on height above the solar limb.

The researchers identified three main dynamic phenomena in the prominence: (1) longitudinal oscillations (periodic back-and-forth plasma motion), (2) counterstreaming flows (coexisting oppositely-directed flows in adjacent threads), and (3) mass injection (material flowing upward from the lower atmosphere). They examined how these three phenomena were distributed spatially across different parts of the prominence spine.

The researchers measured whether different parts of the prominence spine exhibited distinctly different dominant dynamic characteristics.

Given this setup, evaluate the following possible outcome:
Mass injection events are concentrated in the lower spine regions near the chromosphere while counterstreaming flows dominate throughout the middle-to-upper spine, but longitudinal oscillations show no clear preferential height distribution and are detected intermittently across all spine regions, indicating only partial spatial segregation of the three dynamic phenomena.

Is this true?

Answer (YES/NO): NO